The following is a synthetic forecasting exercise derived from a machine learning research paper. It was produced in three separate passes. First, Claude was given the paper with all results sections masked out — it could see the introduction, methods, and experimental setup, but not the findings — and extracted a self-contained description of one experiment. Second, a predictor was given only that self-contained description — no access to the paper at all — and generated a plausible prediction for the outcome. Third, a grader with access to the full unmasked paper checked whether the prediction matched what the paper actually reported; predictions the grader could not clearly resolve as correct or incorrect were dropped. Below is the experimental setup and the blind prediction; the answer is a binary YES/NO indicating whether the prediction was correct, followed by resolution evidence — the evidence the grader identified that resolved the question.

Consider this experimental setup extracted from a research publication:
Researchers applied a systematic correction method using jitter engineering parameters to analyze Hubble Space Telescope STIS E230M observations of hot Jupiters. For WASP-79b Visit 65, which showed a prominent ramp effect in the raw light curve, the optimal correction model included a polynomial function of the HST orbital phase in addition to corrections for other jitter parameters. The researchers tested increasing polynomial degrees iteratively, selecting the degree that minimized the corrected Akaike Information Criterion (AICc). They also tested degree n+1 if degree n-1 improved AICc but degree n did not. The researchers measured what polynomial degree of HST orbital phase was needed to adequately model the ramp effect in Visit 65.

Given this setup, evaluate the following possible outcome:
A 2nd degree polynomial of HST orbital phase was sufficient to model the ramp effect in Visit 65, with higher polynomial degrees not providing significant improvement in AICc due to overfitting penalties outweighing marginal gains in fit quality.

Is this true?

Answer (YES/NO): NO